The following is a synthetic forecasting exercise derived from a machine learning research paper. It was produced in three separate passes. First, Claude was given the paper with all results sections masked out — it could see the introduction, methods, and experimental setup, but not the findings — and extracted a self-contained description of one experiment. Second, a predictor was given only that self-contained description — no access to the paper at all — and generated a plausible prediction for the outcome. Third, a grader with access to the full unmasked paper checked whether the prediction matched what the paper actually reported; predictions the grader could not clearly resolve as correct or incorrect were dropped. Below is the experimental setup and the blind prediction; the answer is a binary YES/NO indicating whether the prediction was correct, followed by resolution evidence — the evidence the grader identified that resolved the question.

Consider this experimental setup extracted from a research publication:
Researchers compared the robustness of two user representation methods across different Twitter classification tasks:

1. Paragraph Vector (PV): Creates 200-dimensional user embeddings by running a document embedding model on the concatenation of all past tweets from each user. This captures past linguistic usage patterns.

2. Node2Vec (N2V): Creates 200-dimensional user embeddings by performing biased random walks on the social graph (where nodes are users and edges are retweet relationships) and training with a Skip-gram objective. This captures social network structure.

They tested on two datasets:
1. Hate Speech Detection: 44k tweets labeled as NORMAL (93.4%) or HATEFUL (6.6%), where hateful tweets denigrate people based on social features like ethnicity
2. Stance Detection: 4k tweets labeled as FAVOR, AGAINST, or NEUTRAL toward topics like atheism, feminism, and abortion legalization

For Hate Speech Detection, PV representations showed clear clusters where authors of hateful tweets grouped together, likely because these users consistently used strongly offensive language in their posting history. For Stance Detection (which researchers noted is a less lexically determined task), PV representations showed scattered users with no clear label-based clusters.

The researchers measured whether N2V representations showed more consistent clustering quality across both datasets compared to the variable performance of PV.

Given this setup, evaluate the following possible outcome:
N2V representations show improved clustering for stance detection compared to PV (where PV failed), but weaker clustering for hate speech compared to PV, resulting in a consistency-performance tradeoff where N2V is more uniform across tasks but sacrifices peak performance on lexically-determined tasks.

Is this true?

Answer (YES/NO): NO